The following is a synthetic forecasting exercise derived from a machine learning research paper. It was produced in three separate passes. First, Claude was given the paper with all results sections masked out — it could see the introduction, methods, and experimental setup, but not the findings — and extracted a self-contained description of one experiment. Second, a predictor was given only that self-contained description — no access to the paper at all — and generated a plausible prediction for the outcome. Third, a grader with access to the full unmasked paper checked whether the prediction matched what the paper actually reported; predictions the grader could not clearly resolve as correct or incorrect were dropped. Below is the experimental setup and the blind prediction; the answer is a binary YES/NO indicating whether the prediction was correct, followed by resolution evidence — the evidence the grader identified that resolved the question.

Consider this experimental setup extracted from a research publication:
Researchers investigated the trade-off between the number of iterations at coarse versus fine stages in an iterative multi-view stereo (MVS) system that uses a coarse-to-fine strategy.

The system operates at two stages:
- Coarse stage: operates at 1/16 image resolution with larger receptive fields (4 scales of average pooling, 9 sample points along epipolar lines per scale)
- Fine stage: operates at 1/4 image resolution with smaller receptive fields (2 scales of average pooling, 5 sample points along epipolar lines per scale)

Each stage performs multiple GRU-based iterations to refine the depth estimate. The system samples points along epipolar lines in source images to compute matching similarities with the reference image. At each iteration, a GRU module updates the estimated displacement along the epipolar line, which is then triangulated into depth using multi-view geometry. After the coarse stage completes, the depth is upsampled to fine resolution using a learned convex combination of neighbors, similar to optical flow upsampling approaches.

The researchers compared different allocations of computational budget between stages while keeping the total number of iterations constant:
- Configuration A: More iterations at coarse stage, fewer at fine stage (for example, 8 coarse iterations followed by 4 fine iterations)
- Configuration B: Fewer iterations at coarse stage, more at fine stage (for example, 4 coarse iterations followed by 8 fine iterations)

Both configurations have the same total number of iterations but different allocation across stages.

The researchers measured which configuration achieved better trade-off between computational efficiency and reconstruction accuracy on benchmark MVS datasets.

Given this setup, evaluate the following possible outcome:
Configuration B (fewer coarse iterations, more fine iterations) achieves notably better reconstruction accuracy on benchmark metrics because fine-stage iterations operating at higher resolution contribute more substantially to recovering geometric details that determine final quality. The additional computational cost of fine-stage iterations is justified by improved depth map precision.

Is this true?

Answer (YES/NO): NO